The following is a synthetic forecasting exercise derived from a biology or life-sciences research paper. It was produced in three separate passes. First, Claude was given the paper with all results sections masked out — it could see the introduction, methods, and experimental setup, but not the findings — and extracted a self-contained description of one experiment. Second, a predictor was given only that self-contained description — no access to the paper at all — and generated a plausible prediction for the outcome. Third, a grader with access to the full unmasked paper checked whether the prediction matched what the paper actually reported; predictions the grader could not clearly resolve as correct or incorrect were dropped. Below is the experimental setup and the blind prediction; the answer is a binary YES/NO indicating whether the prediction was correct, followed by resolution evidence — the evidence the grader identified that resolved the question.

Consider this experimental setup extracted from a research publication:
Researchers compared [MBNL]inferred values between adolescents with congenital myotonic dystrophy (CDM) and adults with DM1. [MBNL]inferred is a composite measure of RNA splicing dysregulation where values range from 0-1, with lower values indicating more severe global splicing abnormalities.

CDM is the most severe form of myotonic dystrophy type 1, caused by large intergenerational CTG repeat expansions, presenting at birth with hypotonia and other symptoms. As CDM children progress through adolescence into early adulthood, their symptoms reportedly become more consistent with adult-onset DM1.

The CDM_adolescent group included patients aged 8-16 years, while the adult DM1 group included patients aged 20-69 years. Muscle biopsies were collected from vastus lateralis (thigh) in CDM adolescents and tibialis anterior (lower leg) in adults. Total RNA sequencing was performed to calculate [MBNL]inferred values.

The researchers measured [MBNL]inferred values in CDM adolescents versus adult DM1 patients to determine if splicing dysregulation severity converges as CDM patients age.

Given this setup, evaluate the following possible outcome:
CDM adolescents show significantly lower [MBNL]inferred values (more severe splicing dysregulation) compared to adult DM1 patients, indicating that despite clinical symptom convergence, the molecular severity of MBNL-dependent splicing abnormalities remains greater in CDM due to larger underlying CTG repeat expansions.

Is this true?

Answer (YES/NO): NO